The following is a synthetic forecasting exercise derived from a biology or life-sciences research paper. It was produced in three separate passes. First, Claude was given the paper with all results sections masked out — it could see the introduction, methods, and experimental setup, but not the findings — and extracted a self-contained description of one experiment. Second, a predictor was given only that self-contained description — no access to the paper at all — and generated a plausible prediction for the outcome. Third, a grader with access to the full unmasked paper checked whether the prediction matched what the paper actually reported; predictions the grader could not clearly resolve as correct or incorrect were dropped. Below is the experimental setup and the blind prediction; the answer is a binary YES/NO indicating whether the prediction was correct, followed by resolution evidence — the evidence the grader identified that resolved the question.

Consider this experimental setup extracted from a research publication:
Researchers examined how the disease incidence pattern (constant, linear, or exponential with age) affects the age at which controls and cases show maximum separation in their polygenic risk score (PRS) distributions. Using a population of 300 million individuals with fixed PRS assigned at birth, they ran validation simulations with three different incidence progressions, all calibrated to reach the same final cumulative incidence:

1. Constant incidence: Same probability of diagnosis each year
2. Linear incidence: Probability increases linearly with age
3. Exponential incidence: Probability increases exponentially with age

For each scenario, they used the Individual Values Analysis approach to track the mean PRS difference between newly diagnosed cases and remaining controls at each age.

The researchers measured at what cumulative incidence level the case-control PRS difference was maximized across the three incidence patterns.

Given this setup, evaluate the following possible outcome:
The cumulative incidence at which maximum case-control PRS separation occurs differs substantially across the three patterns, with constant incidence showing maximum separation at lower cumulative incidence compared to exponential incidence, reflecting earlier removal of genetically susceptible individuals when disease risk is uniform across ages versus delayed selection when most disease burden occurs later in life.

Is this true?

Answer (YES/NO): NO